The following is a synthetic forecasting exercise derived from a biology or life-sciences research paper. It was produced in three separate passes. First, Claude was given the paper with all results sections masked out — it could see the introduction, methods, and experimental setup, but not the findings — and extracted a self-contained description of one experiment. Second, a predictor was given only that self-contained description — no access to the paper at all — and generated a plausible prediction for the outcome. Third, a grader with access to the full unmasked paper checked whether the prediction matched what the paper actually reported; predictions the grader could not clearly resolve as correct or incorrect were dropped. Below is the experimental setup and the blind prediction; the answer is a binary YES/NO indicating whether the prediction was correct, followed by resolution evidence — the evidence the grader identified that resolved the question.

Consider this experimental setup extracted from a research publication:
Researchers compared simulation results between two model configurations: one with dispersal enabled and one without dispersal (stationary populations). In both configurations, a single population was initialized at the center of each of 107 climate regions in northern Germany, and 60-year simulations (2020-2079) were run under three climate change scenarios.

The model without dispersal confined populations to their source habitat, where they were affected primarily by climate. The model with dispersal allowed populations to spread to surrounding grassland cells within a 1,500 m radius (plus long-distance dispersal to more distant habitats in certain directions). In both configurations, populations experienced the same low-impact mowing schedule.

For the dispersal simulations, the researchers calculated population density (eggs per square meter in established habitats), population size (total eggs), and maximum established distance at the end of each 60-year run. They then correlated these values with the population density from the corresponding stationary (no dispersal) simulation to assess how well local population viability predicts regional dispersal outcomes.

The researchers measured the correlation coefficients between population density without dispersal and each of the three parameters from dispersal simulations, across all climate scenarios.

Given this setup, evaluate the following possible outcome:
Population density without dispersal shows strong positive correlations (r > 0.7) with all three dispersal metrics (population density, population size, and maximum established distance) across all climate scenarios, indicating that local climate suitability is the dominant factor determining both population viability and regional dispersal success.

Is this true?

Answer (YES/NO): NO